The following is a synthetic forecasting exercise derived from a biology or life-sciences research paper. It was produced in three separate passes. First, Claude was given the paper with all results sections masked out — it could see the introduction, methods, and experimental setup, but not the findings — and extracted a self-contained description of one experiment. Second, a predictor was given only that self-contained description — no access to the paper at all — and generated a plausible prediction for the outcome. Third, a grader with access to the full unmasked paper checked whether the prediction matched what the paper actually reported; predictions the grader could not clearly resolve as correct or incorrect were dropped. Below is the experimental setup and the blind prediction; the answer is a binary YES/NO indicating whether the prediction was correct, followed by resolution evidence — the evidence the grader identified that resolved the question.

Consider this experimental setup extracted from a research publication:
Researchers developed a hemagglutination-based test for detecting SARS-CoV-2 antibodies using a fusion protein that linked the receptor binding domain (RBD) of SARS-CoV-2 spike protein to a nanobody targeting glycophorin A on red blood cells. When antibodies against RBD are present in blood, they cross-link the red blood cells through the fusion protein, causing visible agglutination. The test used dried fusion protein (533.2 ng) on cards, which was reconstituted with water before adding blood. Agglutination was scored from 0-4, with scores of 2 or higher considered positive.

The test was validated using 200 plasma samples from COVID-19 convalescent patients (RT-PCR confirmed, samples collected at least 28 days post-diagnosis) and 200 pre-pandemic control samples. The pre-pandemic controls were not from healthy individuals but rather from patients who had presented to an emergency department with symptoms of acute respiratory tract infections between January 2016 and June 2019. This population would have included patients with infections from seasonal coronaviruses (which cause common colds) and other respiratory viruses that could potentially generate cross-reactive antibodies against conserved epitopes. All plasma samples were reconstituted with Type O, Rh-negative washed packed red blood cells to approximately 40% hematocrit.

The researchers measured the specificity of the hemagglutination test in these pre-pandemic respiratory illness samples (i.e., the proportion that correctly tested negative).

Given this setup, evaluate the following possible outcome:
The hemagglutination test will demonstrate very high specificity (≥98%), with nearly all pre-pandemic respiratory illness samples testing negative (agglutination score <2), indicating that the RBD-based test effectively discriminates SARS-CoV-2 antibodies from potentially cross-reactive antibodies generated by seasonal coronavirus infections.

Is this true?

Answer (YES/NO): NO